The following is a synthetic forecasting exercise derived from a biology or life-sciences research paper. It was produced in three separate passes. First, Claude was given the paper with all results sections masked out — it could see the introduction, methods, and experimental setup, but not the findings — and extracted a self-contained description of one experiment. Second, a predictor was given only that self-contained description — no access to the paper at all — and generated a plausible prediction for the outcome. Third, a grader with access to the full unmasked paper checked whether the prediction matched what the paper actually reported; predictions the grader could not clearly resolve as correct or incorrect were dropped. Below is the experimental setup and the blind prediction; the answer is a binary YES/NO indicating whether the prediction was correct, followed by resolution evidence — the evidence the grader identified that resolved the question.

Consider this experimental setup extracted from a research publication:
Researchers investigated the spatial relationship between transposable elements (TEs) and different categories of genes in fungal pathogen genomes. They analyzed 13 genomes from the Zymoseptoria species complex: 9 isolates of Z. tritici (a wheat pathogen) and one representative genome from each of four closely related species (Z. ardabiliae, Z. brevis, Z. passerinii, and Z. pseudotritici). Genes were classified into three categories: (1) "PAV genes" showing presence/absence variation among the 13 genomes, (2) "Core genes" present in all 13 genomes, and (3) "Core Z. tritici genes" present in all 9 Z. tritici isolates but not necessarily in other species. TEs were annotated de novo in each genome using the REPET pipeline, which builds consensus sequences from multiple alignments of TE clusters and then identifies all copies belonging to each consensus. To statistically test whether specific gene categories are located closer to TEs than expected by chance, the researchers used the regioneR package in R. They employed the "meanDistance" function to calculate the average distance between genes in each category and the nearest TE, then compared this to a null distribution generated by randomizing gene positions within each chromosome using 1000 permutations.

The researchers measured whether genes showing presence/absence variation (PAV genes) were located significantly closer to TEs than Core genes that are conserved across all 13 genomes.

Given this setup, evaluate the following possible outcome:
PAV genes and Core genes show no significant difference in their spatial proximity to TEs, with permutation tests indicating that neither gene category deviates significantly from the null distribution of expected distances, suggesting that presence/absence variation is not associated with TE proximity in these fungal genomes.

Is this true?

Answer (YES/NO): NO